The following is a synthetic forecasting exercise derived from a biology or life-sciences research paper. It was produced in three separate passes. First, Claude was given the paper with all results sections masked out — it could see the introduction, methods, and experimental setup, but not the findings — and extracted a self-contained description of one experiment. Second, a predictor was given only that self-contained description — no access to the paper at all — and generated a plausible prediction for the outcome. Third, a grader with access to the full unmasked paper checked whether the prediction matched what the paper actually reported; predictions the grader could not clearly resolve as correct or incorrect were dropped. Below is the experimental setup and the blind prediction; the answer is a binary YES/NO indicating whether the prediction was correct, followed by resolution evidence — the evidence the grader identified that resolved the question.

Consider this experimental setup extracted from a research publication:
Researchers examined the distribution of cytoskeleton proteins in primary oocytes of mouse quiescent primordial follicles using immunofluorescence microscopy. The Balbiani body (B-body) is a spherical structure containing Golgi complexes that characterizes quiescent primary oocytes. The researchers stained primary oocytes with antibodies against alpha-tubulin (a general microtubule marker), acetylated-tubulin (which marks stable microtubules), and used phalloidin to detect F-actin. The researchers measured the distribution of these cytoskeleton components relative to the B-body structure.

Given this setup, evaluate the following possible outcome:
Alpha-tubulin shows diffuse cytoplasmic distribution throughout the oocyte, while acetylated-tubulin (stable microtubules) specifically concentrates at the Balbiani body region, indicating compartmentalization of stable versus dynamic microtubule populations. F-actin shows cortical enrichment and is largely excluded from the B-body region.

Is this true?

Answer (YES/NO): NO